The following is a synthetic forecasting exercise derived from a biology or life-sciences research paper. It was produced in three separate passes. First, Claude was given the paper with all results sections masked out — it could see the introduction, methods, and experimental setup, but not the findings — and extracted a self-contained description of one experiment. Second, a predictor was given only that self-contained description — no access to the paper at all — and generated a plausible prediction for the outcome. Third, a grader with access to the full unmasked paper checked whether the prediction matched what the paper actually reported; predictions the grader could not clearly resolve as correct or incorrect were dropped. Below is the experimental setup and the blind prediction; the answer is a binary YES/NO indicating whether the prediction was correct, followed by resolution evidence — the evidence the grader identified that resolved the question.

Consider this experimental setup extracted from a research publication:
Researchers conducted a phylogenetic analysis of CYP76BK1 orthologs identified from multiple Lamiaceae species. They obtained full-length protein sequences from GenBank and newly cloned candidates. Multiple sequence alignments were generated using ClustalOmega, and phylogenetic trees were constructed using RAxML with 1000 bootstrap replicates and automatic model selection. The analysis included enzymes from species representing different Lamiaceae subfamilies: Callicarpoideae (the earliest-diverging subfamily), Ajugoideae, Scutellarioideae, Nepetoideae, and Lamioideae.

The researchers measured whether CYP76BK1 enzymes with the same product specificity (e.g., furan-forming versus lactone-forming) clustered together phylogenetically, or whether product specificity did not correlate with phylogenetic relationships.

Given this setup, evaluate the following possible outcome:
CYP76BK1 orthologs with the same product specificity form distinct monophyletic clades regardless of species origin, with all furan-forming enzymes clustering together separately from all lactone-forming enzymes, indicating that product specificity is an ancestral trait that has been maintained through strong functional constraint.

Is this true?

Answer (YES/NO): NO